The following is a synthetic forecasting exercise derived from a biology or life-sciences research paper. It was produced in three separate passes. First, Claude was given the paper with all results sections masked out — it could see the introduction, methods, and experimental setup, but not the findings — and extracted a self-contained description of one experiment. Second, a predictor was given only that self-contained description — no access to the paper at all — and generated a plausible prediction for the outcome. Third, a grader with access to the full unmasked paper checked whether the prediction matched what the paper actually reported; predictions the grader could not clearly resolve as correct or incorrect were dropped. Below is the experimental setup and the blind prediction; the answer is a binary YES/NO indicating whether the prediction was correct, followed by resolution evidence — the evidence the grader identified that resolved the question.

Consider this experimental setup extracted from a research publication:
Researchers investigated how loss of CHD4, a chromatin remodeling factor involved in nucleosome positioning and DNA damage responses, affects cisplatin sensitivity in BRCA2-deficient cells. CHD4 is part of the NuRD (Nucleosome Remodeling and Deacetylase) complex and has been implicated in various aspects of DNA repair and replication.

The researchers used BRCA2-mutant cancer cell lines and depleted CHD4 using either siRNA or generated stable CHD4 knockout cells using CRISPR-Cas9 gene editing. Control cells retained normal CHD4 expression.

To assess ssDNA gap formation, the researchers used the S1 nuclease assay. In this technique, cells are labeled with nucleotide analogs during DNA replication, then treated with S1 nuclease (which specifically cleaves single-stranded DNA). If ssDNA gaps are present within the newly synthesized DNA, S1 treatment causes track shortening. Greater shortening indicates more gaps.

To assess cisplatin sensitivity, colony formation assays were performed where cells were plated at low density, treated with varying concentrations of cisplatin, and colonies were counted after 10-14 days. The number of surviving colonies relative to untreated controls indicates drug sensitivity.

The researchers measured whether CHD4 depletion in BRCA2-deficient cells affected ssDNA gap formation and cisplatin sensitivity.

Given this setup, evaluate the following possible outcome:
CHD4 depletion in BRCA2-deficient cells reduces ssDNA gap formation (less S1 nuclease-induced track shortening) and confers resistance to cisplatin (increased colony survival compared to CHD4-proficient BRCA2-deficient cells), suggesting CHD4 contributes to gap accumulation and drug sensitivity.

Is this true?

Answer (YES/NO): YES